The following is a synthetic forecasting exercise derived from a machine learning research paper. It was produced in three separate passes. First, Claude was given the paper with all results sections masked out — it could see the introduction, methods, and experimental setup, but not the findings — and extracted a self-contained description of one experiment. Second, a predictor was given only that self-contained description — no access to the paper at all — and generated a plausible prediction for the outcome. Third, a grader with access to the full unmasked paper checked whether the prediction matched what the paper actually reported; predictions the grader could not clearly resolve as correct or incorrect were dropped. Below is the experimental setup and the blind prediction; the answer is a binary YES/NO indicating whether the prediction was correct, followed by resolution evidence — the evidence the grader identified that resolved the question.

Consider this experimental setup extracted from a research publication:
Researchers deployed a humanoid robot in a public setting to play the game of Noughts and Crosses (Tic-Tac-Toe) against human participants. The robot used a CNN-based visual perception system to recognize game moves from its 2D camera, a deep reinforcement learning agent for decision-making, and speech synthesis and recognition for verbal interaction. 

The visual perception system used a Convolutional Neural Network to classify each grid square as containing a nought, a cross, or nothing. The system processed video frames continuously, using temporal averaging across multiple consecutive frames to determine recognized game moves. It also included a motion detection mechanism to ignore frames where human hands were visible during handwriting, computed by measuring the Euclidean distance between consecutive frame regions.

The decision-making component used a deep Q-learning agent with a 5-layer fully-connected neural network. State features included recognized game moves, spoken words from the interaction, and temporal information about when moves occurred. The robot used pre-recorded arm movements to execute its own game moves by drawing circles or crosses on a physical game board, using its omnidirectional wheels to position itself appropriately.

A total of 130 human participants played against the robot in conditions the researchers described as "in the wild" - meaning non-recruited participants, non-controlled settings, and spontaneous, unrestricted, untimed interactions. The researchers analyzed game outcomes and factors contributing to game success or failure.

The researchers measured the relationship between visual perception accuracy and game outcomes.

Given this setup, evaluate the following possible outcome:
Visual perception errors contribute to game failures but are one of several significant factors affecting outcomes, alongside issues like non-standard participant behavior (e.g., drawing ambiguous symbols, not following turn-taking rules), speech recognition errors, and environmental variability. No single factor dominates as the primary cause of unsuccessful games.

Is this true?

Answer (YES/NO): NO